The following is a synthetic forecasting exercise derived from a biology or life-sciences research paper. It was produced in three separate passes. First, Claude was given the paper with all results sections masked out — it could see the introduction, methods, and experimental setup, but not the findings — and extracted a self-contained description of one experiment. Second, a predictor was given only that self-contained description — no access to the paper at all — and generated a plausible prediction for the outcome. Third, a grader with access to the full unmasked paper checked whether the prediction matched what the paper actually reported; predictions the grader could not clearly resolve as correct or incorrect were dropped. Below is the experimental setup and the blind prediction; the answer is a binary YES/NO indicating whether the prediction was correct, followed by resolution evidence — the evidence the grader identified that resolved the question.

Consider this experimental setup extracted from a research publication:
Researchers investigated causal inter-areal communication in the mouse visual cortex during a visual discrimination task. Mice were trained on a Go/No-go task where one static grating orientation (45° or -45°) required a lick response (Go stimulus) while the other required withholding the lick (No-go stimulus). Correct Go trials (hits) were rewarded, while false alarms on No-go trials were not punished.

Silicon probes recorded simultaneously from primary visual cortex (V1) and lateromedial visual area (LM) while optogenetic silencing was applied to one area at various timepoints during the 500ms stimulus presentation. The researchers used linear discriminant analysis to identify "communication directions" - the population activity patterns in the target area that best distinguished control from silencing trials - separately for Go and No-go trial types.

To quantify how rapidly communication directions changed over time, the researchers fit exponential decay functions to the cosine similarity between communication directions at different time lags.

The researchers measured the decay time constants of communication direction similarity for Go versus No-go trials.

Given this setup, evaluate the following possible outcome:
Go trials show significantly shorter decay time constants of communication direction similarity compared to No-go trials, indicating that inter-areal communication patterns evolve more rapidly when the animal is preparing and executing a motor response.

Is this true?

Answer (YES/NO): NO